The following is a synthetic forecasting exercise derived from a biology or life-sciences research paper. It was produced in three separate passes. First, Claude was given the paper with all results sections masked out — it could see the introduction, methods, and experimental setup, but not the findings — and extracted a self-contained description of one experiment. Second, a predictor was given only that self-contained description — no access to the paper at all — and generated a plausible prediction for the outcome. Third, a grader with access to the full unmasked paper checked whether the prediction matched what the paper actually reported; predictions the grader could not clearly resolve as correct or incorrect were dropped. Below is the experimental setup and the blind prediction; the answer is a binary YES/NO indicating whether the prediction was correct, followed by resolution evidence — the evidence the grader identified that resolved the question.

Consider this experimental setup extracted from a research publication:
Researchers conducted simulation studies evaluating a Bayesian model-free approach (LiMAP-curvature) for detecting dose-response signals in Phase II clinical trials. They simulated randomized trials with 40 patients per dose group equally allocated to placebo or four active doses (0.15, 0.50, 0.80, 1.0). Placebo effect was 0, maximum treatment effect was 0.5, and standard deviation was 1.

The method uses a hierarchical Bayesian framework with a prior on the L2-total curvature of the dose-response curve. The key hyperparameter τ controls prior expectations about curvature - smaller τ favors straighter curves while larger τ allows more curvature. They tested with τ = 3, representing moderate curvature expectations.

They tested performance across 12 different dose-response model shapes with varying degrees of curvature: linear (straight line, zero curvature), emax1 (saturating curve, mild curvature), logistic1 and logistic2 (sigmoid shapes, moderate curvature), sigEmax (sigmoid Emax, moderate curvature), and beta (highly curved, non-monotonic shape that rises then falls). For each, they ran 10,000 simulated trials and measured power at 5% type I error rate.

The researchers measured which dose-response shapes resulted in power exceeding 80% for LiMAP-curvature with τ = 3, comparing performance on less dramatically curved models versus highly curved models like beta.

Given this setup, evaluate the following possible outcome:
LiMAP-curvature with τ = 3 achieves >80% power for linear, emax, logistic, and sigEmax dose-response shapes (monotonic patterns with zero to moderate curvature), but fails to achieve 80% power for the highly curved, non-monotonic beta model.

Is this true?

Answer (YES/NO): YES